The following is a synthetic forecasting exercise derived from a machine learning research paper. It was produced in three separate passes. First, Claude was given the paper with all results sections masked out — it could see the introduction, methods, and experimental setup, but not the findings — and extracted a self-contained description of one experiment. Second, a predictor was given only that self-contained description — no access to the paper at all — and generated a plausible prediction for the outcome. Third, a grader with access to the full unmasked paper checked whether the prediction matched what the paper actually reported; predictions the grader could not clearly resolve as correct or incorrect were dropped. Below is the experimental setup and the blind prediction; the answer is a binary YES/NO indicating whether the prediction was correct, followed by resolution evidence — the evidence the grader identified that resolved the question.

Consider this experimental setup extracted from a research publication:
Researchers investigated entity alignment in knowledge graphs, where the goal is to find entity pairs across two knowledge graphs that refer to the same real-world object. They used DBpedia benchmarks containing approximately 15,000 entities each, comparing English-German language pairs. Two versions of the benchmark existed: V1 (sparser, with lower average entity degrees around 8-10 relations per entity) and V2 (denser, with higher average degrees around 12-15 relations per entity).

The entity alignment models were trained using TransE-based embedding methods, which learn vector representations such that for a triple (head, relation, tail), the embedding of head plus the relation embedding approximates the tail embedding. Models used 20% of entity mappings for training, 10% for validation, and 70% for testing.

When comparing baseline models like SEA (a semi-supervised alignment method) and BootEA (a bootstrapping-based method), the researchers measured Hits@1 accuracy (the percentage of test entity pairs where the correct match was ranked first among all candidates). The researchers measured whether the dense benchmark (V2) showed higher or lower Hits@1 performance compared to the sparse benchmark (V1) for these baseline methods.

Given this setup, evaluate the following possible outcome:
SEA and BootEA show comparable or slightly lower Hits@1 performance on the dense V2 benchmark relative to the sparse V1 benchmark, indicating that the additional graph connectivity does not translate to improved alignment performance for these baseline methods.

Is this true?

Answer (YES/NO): NO